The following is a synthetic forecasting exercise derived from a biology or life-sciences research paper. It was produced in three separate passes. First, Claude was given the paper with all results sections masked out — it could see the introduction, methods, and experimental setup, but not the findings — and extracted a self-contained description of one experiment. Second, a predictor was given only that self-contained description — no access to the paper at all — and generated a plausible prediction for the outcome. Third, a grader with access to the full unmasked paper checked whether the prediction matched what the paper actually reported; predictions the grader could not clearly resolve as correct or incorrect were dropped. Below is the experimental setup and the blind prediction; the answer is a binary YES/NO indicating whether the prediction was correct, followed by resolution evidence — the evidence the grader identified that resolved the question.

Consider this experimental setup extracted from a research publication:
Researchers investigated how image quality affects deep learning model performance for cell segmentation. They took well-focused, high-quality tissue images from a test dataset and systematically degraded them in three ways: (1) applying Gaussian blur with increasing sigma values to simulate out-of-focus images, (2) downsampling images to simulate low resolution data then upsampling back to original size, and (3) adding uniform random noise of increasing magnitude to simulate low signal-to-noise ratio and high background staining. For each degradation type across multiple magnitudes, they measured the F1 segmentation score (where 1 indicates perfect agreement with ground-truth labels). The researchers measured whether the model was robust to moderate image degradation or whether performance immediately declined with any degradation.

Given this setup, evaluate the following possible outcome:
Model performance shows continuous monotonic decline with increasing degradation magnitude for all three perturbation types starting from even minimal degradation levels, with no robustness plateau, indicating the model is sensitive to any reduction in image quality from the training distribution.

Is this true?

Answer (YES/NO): NO